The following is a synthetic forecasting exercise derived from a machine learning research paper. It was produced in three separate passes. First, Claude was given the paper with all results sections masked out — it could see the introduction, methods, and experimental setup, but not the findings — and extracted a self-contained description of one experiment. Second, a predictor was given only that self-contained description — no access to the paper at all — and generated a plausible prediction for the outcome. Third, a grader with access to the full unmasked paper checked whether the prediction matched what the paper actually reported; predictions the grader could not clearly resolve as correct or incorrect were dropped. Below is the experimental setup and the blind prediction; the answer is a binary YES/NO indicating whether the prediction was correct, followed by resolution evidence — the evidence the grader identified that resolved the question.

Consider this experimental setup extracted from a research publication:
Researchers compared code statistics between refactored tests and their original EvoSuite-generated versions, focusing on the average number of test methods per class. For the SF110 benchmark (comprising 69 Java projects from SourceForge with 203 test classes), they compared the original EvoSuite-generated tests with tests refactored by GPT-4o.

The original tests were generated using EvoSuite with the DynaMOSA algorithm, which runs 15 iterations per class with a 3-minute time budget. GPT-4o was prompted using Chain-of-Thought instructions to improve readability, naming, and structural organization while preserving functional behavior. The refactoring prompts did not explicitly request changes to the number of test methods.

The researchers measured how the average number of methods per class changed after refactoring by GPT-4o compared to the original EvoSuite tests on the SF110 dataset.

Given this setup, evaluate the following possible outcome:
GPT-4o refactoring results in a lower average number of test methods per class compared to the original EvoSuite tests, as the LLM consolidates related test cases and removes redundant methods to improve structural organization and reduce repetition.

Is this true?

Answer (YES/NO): YES